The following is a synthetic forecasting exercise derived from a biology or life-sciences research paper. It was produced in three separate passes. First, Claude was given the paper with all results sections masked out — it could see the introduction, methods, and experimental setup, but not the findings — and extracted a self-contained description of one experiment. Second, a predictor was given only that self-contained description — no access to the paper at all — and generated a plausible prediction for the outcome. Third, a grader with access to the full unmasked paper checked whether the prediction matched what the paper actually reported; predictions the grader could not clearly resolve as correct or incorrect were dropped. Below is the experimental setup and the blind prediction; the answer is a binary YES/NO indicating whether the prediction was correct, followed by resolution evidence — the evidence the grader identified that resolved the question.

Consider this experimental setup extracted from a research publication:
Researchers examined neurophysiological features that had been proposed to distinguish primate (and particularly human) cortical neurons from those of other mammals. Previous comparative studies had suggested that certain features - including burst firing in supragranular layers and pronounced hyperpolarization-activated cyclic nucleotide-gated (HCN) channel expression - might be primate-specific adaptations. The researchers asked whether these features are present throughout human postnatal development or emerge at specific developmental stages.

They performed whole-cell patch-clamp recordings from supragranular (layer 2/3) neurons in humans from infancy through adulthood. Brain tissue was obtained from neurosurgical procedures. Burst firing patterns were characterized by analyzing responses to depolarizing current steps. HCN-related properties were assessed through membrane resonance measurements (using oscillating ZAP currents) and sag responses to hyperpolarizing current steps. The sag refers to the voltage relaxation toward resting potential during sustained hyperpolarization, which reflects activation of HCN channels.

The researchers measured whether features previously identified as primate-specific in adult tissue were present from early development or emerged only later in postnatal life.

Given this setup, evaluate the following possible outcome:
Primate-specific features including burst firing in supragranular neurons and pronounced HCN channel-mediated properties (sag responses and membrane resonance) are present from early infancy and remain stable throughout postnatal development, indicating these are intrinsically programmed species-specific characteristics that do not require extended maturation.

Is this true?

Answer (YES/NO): NO